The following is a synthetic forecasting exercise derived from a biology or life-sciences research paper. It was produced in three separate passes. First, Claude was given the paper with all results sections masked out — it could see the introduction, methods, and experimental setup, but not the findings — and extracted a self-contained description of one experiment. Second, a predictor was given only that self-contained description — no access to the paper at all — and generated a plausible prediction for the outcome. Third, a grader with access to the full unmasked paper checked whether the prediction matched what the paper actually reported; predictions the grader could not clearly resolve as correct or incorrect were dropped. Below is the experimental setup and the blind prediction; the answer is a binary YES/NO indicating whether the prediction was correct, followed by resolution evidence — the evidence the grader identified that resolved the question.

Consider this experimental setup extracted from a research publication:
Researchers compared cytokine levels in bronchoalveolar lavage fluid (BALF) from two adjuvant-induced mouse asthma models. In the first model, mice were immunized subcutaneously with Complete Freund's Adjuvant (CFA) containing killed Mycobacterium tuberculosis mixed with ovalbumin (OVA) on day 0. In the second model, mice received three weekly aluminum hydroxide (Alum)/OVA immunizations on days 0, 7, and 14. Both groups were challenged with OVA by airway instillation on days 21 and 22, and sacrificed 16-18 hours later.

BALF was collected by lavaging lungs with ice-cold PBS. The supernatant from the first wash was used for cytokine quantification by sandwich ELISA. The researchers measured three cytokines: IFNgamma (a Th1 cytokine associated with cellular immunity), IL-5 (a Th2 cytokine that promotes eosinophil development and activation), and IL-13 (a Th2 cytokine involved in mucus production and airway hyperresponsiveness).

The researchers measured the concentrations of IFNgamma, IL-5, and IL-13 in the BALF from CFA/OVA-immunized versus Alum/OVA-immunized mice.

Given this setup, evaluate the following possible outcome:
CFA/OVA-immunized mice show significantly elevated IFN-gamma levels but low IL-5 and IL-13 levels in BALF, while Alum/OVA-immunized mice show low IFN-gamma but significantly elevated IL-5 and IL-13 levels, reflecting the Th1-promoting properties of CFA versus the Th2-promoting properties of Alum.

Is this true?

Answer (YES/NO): YES